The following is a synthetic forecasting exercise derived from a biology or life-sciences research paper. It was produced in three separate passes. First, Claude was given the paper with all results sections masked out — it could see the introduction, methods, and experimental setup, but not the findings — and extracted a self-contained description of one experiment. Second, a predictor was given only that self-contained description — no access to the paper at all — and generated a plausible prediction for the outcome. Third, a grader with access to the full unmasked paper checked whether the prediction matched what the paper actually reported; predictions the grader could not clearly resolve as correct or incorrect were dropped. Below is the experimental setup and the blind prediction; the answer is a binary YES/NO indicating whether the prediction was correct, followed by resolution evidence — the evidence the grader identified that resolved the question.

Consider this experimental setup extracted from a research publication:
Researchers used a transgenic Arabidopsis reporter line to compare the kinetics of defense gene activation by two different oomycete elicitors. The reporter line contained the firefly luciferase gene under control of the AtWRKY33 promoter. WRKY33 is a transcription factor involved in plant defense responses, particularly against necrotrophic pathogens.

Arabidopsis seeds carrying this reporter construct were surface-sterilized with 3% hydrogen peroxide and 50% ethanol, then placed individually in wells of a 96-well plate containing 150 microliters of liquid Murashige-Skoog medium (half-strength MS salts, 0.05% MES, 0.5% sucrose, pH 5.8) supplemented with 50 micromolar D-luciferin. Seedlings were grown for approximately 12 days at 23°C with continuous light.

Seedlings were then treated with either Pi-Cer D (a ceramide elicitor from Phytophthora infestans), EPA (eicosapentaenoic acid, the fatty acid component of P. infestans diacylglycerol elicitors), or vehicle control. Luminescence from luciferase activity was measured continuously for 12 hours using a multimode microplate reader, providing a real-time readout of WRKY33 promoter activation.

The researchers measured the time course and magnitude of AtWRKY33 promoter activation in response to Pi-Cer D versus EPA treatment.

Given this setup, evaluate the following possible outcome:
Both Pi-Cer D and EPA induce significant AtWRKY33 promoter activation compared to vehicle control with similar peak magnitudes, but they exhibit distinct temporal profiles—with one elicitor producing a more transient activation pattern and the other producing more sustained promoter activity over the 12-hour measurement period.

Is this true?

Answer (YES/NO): NO